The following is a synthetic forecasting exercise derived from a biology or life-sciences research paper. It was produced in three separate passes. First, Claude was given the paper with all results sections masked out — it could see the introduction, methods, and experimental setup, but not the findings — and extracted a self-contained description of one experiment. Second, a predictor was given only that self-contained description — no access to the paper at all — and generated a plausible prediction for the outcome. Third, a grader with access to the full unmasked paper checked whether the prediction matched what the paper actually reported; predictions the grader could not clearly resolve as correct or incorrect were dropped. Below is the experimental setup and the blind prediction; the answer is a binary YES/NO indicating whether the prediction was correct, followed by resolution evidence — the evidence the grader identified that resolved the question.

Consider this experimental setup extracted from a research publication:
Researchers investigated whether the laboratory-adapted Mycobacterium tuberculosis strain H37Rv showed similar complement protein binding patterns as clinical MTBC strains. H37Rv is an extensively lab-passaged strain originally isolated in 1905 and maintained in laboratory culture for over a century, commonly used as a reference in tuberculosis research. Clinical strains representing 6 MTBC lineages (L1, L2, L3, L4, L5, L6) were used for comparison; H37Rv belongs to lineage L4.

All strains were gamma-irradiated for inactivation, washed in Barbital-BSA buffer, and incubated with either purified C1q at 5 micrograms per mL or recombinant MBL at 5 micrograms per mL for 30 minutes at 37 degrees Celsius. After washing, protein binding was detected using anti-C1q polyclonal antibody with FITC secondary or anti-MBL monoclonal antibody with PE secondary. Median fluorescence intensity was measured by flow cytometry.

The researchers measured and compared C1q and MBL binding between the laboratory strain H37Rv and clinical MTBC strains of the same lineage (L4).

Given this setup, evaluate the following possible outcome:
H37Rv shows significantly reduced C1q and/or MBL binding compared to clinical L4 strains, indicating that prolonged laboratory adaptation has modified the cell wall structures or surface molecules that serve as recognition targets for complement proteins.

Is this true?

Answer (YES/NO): NO